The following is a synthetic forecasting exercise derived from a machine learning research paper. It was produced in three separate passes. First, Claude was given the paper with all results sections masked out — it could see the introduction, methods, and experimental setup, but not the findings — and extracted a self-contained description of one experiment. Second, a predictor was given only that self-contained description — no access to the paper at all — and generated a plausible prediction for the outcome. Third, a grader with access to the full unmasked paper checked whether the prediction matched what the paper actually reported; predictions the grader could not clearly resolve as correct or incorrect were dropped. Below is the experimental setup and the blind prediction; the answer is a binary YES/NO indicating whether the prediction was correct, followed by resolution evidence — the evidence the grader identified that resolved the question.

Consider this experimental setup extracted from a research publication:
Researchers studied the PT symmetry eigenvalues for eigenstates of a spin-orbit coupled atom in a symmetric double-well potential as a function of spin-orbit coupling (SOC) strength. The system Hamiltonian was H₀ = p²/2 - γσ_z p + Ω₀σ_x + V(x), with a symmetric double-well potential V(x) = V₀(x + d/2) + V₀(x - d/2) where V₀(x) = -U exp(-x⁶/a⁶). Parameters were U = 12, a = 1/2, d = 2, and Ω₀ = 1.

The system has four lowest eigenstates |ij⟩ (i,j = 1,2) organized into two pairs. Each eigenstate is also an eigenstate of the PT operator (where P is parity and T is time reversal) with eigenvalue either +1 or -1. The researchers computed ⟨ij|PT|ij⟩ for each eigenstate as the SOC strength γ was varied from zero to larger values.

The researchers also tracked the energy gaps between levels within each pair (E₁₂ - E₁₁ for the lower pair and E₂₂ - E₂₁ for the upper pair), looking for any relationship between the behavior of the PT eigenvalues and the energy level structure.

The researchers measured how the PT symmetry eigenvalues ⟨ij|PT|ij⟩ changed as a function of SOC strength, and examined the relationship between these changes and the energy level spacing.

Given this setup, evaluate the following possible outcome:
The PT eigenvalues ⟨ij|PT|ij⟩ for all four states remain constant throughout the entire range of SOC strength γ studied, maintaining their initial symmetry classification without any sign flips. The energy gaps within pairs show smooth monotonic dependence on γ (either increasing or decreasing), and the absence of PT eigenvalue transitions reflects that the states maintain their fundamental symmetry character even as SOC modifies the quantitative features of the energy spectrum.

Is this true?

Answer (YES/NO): NO